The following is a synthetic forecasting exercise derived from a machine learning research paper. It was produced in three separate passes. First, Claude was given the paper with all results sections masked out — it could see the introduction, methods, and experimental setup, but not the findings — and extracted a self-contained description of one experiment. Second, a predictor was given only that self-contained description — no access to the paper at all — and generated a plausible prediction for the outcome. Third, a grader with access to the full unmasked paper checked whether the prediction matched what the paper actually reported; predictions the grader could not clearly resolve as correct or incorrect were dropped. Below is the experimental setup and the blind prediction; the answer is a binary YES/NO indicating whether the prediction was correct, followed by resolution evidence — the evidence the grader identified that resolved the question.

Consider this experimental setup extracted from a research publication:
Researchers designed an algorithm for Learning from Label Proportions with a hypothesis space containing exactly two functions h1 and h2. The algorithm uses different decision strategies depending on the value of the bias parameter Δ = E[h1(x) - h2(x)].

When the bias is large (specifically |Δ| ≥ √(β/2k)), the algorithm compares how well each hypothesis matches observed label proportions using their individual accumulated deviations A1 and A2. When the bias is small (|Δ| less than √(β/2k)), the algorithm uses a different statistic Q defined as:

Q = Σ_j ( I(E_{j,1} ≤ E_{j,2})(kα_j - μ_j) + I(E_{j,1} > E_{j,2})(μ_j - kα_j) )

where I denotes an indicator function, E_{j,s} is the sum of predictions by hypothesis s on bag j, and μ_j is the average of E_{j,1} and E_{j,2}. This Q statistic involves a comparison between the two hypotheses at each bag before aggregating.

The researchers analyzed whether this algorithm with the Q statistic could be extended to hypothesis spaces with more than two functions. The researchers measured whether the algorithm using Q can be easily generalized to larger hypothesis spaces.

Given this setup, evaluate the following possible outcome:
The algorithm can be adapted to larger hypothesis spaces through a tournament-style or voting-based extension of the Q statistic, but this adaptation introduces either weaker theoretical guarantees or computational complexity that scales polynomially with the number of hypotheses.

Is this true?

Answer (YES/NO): NO